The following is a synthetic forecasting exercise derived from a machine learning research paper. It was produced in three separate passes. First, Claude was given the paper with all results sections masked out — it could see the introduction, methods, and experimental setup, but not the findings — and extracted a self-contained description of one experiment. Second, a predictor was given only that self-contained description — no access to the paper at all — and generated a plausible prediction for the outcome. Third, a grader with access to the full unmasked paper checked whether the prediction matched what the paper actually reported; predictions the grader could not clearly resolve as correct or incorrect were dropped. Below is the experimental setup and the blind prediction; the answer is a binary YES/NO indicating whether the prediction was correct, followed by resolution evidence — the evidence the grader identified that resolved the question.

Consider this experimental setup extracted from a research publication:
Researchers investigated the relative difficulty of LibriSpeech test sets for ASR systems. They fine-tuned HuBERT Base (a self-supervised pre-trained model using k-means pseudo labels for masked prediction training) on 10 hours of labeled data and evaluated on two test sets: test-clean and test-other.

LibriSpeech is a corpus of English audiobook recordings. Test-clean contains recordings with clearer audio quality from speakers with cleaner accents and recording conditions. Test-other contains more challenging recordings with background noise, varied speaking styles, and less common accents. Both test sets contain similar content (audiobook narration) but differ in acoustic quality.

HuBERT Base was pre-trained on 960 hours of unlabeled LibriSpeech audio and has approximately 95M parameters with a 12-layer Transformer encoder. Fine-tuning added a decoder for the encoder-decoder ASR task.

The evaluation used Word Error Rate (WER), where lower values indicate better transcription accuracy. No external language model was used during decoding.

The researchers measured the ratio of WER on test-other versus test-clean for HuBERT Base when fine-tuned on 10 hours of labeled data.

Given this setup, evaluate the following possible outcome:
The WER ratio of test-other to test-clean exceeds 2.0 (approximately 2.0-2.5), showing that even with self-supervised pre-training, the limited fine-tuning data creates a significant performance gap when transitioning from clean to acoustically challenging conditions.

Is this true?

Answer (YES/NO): NO